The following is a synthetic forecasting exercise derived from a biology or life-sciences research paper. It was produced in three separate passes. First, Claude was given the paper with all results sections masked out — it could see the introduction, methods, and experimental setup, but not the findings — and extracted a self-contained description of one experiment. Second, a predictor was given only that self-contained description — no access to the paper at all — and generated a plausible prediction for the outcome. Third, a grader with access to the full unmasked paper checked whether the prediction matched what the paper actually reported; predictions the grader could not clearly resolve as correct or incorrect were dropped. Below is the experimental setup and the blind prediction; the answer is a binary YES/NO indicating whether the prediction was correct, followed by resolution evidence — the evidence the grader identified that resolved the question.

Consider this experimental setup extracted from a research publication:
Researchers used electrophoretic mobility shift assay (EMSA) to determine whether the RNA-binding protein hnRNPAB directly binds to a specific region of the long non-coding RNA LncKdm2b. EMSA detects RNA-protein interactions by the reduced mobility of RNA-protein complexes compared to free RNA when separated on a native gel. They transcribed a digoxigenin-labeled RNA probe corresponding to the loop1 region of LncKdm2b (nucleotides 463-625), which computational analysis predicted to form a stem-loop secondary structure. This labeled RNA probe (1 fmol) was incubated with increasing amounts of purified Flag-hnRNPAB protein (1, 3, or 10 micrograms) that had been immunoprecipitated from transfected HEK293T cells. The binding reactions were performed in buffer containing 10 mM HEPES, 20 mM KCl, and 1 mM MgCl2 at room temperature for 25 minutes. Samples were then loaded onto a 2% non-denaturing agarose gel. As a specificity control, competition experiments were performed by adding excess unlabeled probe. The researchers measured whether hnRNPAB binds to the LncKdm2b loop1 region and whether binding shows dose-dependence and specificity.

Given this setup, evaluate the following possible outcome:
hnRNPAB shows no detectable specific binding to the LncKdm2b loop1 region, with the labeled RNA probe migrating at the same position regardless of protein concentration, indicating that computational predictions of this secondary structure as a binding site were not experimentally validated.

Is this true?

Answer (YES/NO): NO